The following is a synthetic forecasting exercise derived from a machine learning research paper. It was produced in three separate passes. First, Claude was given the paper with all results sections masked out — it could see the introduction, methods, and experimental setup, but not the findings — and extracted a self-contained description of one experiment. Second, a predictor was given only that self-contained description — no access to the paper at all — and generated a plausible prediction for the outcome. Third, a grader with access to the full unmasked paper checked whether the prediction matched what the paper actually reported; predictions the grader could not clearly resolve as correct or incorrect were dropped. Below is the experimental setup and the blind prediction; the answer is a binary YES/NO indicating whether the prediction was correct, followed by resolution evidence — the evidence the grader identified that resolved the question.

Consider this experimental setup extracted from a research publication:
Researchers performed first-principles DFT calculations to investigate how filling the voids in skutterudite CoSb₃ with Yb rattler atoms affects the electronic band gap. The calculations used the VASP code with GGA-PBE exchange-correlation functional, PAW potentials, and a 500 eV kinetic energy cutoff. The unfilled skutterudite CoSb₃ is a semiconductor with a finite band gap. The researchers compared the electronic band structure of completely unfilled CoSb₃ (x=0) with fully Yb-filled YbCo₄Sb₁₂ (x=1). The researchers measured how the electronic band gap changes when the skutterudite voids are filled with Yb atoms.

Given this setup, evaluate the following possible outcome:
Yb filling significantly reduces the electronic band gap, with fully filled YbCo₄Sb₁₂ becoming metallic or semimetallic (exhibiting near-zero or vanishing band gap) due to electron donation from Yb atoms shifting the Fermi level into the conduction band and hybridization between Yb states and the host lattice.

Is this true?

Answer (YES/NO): NO